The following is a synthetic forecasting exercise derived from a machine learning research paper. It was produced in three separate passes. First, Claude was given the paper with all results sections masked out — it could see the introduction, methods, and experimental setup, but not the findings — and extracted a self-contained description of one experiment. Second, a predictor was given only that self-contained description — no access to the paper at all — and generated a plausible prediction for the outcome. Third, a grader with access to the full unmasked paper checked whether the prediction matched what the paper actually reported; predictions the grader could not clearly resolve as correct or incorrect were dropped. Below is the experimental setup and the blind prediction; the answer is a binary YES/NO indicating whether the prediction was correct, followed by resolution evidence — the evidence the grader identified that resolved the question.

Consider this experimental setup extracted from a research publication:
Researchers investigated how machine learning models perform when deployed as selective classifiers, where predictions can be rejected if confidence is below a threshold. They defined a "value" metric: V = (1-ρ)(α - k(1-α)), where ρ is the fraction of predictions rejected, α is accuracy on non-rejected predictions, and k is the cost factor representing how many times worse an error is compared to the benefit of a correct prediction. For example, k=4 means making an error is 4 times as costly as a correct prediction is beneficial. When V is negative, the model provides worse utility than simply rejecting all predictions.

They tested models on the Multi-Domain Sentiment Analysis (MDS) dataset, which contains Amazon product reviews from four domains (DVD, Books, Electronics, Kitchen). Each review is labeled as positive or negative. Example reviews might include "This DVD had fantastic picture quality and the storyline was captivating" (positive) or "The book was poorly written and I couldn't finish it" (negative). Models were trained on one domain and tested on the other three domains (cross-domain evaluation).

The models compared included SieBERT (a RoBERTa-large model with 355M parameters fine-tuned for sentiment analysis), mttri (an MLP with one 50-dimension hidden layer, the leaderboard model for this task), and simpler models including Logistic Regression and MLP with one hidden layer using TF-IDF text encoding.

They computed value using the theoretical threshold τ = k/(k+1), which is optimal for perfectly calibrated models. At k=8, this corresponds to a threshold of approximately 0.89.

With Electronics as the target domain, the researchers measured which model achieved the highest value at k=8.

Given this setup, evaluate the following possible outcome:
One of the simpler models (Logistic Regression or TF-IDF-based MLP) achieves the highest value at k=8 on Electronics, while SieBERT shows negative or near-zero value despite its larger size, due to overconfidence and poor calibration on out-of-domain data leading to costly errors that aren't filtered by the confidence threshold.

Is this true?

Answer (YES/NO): YES